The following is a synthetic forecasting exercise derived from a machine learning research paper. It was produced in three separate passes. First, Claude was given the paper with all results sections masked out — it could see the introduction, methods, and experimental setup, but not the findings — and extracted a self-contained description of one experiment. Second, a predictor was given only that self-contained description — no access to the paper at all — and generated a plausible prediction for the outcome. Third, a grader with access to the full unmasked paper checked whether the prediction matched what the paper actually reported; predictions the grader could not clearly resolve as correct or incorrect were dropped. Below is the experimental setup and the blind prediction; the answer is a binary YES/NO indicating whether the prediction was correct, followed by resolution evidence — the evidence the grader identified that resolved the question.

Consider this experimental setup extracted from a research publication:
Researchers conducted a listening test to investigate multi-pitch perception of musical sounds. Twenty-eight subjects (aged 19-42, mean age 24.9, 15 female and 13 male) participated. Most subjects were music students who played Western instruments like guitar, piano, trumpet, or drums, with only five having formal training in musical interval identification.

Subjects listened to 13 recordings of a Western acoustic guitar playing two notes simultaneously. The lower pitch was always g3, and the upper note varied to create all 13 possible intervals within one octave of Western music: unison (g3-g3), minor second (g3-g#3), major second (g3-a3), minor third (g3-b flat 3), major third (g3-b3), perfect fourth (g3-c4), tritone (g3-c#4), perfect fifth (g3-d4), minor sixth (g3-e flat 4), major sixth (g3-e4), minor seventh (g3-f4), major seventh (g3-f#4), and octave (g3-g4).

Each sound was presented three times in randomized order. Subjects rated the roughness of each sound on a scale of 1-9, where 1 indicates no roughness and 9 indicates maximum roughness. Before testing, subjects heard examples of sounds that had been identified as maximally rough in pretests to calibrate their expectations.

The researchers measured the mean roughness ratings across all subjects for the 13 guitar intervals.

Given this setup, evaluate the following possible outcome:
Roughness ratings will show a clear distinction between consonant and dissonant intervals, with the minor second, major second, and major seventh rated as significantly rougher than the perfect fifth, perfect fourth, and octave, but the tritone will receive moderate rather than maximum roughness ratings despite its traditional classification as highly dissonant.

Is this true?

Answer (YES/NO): NO